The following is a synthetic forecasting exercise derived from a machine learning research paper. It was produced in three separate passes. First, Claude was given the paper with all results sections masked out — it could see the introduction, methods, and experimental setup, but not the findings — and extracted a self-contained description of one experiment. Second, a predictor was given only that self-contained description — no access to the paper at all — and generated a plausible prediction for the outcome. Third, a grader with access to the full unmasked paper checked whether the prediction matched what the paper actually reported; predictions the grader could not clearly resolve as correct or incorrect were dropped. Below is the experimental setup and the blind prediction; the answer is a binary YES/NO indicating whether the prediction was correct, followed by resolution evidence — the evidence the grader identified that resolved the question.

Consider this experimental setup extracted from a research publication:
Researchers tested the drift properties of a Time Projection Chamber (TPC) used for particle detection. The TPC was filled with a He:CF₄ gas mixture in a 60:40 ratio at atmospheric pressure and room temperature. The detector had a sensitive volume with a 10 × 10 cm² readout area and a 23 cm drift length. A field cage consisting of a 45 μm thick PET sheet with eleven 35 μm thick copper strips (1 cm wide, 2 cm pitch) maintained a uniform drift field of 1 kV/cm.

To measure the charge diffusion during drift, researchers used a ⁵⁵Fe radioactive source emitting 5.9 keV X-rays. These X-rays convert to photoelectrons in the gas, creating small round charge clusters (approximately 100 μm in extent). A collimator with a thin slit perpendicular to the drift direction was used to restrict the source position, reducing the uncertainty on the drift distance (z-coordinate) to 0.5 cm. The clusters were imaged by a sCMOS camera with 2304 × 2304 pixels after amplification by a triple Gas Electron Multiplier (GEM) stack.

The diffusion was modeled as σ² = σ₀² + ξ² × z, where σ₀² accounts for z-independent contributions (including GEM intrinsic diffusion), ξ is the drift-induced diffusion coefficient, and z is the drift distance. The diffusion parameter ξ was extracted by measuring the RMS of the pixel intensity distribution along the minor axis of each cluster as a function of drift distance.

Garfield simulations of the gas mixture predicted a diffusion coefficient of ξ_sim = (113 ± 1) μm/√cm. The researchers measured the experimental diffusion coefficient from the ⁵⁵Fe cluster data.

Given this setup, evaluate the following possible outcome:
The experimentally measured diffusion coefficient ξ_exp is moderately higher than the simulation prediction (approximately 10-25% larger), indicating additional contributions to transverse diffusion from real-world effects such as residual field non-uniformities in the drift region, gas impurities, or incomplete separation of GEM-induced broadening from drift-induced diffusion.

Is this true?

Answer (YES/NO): NO